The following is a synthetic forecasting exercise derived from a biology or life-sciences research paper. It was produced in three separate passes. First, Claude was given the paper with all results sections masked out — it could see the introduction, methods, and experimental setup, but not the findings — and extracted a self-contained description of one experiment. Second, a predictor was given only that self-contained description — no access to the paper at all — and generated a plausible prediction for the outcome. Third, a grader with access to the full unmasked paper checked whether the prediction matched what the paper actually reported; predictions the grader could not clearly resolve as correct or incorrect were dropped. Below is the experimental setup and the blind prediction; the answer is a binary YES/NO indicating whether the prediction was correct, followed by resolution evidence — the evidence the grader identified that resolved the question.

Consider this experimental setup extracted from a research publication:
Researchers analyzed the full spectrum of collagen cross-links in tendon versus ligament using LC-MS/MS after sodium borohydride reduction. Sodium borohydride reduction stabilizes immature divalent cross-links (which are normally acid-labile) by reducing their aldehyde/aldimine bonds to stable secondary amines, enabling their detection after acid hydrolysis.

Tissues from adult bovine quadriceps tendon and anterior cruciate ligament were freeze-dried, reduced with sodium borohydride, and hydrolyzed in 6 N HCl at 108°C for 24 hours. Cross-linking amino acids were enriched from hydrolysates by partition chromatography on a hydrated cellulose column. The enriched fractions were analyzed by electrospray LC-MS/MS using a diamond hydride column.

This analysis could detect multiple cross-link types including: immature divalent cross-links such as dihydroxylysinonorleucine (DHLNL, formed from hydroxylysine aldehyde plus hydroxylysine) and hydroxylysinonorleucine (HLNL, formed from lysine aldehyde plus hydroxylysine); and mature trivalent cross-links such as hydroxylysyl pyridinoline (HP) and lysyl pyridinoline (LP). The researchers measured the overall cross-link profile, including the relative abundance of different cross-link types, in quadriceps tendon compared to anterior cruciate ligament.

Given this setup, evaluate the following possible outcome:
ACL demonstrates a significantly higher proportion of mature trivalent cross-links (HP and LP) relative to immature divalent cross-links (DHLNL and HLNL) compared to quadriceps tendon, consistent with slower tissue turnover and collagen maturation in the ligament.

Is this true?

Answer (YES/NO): YES